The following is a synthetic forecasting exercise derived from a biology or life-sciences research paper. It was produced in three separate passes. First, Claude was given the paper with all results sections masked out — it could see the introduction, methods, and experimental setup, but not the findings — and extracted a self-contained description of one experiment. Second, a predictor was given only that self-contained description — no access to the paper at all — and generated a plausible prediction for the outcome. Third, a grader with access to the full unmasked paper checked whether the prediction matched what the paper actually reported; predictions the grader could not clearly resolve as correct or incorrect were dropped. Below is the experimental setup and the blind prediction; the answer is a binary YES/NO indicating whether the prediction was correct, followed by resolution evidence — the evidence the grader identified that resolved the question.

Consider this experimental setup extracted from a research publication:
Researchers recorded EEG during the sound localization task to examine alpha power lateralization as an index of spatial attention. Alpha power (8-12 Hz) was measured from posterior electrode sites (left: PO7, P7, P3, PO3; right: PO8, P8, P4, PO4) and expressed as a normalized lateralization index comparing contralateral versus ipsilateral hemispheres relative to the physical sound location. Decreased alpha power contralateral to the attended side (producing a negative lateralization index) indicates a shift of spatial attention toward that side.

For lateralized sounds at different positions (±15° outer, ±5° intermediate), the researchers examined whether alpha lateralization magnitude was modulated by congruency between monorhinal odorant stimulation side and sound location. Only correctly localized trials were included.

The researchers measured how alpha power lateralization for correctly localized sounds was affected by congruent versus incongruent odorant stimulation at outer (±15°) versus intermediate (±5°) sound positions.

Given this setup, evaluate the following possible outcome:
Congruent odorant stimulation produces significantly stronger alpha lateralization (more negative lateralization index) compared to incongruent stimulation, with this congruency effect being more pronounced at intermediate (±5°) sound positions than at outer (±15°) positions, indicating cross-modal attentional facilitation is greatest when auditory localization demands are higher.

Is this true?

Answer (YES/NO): NO